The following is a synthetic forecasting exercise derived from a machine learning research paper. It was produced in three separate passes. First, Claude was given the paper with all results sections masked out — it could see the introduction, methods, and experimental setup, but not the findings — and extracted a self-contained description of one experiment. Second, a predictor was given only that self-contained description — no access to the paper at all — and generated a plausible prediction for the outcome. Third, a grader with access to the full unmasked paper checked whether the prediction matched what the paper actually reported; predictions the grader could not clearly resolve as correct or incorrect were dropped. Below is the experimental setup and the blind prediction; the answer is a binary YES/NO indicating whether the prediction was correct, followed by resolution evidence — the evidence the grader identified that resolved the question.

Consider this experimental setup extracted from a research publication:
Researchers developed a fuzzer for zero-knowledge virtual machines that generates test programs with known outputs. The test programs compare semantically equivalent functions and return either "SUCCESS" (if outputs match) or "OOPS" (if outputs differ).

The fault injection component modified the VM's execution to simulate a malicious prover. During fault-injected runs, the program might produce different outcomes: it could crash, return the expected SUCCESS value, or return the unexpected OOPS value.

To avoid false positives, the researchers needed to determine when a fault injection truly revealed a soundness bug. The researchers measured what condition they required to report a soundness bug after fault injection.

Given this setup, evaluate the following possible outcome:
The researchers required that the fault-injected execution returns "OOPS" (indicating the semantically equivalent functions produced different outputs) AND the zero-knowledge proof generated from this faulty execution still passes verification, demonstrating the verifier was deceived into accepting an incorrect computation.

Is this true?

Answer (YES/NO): YES